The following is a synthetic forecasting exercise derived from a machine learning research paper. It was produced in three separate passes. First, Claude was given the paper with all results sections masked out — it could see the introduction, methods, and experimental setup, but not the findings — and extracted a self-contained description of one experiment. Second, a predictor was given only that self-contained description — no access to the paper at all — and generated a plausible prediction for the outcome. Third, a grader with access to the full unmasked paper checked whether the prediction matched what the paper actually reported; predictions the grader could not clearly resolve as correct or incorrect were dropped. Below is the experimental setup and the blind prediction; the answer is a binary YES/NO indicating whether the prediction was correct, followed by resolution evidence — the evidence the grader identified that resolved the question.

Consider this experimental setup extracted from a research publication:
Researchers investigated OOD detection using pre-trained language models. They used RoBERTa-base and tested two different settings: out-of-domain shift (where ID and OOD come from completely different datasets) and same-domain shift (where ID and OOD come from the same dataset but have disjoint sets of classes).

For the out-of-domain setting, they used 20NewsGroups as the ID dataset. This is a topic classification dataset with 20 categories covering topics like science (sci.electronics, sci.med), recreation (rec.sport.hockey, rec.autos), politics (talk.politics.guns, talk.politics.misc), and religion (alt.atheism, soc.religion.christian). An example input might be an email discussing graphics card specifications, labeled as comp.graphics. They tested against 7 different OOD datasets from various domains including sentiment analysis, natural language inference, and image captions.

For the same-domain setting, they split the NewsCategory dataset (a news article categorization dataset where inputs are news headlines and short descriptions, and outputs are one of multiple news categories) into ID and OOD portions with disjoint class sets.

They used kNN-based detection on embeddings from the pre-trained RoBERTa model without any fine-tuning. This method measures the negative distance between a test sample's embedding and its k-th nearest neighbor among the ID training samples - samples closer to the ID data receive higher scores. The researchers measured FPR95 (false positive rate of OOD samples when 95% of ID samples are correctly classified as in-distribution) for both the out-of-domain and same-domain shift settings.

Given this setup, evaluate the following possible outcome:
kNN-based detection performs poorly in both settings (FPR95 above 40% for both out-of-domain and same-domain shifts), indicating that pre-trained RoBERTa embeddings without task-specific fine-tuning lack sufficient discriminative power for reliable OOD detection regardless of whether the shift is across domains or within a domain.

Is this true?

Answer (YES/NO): NO